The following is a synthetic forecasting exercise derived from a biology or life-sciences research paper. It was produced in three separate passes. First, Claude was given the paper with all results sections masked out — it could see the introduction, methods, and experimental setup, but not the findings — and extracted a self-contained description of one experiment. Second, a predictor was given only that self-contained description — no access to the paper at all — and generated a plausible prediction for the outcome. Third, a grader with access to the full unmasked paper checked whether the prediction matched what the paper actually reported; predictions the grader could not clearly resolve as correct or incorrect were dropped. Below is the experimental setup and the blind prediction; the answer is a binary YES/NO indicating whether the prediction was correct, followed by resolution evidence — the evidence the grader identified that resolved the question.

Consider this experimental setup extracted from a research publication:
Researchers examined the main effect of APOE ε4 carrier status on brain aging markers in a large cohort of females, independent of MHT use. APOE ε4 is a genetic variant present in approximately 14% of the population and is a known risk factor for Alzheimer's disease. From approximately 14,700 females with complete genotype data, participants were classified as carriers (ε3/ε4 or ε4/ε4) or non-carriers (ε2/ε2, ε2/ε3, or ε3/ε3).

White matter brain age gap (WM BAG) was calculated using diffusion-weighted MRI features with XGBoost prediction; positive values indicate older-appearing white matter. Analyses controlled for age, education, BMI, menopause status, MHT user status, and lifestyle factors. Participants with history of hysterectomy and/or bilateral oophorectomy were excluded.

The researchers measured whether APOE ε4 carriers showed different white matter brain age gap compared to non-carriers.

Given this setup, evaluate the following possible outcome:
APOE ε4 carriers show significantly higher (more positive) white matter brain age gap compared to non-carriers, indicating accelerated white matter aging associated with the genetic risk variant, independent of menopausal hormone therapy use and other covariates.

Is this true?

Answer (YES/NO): NO